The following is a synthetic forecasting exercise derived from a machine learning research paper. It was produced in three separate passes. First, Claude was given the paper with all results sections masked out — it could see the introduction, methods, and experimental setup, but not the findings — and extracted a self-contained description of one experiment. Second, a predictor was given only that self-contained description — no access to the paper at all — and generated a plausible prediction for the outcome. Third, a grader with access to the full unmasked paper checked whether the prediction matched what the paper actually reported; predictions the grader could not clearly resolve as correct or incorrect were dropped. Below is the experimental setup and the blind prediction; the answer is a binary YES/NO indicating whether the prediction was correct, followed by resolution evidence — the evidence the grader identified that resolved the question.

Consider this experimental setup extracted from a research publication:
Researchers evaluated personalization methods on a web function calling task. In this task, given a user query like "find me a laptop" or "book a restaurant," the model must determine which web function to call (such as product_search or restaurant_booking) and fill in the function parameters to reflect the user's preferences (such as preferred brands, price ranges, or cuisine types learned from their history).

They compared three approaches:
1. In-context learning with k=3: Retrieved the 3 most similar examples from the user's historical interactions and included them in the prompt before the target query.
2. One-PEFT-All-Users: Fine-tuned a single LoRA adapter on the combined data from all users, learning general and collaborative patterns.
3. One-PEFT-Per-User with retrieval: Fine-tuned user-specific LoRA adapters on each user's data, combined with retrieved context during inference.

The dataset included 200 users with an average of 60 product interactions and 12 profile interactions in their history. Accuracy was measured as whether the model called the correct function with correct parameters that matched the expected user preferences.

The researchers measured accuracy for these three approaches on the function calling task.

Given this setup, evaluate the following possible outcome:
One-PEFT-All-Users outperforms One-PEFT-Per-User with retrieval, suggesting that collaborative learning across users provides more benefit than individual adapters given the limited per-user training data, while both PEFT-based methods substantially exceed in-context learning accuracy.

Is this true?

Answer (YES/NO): NO